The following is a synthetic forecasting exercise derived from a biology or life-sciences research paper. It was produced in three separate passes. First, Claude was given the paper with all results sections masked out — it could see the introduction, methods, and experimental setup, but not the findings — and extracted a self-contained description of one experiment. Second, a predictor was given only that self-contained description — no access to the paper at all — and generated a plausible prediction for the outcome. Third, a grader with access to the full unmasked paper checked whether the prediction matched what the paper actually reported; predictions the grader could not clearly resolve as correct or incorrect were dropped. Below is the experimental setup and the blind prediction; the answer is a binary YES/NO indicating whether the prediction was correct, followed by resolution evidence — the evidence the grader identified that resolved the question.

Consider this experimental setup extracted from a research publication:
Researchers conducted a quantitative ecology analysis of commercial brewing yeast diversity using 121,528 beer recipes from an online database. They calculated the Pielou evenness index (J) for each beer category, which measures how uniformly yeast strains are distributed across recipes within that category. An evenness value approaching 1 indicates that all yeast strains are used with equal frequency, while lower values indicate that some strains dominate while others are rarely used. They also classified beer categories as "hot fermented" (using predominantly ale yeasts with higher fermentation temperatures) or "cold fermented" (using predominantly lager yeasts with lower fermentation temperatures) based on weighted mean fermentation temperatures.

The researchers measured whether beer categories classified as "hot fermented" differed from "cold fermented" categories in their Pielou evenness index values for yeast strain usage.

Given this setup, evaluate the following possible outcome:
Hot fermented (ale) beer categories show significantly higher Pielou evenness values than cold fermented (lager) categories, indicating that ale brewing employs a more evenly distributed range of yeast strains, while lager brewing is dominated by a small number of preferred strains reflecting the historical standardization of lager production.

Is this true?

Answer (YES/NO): NO